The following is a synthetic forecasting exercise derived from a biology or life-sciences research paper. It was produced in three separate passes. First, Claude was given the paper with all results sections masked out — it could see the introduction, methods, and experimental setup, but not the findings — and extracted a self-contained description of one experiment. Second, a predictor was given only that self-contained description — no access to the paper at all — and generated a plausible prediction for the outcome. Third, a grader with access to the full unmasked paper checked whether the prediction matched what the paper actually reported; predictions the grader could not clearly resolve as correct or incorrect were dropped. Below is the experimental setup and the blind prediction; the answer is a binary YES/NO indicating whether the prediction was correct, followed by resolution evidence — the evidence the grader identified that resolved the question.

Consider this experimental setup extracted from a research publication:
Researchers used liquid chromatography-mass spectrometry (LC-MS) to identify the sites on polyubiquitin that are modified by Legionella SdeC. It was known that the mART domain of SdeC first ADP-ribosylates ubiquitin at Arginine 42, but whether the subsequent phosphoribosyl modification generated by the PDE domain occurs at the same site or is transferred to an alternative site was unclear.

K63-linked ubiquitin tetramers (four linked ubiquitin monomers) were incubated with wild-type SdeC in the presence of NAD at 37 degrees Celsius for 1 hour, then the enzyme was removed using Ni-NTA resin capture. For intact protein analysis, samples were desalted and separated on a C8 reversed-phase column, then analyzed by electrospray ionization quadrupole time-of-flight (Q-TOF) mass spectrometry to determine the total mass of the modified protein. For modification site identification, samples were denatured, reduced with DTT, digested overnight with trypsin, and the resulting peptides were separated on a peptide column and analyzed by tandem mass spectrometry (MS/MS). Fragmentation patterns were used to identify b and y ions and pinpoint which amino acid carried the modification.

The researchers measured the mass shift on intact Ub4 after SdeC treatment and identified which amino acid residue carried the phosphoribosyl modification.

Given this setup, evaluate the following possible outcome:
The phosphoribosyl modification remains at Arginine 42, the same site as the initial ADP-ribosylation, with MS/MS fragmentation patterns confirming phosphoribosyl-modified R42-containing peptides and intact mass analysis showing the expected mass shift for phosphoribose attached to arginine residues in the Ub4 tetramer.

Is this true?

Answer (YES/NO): YES